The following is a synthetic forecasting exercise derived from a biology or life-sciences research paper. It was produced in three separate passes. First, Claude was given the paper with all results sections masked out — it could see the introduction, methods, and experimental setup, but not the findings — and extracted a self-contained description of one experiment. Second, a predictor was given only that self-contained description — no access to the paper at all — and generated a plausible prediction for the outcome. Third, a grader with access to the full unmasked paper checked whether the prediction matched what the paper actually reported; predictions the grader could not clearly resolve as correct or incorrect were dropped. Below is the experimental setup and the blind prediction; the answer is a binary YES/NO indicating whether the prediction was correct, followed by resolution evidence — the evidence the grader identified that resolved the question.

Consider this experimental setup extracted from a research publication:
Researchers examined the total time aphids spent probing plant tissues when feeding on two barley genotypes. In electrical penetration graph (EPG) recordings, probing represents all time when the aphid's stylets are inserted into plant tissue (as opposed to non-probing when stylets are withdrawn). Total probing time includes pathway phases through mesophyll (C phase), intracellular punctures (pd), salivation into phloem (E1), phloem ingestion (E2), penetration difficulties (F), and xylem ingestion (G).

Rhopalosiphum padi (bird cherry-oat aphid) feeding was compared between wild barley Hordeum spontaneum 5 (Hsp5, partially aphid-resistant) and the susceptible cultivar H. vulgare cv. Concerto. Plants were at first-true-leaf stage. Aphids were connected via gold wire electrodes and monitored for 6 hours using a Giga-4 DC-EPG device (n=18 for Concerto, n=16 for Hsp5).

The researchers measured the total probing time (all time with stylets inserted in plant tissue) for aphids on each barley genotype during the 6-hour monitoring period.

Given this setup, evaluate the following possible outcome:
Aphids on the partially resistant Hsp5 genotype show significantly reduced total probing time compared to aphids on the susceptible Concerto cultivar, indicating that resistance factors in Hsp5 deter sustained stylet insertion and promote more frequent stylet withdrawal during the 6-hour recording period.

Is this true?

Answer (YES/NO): NO